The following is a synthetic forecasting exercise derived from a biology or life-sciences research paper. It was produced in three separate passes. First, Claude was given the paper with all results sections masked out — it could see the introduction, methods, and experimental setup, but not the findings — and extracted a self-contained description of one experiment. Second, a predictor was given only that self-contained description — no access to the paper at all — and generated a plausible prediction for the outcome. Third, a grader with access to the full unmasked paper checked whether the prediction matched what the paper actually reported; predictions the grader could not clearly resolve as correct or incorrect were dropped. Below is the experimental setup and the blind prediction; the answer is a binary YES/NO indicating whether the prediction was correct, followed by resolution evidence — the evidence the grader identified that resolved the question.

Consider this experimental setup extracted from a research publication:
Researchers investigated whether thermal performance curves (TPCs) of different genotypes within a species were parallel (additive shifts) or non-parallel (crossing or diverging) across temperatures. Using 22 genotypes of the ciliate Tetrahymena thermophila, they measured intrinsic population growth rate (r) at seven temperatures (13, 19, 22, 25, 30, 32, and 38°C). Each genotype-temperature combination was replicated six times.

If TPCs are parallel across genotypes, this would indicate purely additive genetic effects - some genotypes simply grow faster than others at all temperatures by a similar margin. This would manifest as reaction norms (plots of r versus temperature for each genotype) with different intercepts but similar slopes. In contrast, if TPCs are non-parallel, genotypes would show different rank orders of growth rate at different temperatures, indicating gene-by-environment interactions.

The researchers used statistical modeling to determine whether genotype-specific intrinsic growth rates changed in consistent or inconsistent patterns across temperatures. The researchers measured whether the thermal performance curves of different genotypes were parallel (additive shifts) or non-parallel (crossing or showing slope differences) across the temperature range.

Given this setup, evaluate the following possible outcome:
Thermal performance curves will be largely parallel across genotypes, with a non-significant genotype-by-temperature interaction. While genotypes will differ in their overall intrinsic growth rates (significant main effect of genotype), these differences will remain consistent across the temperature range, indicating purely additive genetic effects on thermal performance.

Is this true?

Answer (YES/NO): NO